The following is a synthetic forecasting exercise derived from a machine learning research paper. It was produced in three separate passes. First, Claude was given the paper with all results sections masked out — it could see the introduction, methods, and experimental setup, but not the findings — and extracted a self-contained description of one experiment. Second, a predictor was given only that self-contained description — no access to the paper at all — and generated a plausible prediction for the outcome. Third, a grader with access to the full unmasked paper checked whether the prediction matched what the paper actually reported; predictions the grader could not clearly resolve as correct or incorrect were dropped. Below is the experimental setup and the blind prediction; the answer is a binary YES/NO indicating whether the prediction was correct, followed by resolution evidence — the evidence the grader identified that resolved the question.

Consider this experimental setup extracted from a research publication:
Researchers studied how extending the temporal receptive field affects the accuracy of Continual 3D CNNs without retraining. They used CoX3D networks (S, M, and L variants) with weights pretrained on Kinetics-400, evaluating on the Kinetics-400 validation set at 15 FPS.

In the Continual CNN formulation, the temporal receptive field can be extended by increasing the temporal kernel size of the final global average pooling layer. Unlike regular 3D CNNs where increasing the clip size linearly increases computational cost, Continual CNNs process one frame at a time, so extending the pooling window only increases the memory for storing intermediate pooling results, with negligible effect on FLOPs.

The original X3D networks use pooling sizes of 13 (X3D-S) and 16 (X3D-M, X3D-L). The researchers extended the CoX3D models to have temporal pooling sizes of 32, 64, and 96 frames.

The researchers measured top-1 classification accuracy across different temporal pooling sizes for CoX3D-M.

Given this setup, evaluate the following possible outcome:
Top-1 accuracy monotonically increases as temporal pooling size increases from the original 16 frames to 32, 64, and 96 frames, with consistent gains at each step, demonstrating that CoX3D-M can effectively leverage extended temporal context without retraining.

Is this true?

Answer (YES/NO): YES